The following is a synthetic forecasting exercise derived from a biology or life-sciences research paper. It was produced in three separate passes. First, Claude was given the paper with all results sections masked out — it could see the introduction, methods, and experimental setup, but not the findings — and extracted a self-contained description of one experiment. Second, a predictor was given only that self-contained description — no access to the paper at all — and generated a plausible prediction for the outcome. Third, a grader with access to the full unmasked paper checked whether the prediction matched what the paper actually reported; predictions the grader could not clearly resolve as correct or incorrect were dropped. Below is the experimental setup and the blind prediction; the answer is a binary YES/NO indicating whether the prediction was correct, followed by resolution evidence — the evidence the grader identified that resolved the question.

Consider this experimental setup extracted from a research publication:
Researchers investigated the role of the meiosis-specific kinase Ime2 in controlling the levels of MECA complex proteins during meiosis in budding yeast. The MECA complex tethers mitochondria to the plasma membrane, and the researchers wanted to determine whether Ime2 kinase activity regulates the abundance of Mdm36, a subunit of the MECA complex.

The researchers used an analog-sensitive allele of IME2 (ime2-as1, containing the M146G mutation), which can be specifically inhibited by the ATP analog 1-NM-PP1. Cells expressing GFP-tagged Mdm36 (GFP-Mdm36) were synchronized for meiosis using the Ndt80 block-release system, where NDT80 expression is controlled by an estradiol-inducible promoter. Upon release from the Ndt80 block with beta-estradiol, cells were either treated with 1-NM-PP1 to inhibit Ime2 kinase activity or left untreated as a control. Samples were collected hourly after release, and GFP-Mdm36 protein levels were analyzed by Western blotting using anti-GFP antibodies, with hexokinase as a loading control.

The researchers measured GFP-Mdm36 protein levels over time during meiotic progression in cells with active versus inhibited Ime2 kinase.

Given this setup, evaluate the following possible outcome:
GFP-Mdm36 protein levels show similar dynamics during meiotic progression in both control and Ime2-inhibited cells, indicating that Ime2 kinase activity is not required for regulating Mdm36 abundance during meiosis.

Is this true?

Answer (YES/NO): NO